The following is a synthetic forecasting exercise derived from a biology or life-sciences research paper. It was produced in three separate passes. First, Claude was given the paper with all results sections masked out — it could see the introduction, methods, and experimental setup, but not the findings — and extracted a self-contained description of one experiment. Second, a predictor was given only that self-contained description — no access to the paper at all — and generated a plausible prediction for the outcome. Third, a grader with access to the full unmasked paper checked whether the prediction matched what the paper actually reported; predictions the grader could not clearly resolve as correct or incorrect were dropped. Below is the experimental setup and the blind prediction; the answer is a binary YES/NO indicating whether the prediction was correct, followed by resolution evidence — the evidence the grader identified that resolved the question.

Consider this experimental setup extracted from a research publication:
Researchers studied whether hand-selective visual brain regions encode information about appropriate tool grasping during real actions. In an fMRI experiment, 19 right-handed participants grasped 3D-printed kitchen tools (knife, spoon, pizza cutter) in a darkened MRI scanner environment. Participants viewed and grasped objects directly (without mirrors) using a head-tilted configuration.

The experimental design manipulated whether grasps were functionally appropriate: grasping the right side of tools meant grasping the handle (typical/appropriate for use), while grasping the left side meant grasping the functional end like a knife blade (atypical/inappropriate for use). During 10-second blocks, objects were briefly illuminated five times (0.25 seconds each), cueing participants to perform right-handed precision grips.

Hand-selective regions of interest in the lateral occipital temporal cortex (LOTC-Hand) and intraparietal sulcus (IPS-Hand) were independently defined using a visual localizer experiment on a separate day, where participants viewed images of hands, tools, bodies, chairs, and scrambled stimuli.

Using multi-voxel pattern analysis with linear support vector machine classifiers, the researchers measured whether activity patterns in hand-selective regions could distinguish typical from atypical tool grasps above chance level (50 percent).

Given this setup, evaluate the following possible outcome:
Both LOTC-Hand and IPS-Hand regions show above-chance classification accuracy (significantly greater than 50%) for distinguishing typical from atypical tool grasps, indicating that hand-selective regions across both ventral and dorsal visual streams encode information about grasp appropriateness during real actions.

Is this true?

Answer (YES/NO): YES